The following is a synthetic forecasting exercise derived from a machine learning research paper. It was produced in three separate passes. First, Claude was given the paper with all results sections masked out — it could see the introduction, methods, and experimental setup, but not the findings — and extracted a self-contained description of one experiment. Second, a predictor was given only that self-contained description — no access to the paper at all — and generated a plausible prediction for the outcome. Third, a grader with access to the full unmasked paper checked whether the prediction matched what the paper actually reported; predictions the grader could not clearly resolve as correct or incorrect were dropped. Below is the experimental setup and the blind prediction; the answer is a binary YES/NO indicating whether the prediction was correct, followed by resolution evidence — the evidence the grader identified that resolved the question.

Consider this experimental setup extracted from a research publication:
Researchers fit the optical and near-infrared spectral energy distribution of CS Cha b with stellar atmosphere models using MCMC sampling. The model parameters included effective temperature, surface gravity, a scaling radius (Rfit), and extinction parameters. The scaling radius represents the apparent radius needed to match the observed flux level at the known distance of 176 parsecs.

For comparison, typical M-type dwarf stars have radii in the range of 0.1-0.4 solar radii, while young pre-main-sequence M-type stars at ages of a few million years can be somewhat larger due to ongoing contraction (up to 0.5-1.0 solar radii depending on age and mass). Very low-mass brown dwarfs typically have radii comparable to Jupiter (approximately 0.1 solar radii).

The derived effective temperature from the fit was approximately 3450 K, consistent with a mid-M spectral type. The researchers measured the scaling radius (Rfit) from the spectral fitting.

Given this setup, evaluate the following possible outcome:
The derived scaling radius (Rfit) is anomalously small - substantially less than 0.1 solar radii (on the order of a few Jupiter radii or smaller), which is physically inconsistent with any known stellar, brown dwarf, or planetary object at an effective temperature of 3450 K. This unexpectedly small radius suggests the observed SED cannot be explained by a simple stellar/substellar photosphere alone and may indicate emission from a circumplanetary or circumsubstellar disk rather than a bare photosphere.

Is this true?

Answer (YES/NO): YES